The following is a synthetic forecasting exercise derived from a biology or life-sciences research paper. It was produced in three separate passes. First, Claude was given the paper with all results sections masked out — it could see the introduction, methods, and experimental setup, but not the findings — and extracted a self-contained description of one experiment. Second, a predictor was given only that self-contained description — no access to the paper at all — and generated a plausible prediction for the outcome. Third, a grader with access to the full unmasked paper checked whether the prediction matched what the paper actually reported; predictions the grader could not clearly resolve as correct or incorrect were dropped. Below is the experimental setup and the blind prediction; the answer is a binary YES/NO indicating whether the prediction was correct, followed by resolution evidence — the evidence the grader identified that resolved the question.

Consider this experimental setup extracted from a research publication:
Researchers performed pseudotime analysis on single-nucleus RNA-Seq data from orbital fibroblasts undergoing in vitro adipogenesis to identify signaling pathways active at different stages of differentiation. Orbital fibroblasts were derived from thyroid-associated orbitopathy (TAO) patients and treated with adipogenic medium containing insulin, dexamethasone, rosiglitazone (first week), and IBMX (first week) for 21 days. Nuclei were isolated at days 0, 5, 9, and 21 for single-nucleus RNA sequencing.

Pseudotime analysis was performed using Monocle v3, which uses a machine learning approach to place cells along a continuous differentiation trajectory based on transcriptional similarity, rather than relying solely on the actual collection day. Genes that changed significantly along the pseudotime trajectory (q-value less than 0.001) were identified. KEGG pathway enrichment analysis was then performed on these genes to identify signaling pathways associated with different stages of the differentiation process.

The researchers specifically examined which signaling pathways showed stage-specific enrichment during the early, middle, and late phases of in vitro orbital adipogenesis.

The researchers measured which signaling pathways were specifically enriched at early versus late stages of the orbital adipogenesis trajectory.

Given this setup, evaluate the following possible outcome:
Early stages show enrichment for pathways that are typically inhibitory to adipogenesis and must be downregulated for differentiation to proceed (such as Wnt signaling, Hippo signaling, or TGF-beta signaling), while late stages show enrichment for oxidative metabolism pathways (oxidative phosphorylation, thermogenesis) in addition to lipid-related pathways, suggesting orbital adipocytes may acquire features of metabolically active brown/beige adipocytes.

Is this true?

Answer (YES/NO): NO